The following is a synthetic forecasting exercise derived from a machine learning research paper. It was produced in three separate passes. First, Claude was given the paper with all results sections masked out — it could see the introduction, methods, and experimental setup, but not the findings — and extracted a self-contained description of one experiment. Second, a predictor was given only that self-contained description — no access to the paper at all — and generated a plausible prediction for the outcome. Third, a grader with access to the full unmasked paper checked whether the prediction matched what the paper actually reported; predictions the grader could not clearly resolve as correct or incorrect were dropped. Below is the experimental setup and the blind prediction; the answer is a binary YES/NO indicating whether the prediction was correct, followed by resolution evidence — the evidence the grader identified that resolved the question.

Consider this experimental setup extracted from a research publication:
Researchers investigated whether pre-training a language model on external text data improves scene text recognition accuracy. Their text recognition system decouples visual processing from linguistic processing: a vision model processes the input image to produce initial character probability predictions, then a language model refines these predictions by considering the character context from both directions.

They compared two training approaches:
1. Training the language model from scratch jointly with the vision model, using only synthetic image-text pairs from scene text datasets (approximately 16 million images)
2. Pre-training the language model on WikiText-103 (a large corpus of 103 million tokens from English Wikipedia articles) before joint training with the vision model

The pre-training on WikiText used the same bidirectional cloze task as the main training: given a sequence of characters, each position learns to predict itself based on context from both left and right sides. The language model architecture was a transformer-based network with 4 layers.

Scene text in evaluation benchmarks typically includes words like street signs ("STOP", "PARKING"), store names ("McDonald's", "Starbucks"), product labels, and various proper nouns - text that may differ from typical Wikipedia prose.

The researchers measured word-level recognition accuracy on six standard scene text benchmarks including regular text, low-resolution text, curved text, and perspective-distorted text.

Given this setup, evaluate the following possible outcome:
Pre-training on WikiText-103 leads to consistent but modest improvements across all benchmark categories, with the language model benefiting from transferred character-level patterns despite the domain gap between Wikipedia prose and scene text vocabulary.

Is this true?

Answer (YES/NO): NO